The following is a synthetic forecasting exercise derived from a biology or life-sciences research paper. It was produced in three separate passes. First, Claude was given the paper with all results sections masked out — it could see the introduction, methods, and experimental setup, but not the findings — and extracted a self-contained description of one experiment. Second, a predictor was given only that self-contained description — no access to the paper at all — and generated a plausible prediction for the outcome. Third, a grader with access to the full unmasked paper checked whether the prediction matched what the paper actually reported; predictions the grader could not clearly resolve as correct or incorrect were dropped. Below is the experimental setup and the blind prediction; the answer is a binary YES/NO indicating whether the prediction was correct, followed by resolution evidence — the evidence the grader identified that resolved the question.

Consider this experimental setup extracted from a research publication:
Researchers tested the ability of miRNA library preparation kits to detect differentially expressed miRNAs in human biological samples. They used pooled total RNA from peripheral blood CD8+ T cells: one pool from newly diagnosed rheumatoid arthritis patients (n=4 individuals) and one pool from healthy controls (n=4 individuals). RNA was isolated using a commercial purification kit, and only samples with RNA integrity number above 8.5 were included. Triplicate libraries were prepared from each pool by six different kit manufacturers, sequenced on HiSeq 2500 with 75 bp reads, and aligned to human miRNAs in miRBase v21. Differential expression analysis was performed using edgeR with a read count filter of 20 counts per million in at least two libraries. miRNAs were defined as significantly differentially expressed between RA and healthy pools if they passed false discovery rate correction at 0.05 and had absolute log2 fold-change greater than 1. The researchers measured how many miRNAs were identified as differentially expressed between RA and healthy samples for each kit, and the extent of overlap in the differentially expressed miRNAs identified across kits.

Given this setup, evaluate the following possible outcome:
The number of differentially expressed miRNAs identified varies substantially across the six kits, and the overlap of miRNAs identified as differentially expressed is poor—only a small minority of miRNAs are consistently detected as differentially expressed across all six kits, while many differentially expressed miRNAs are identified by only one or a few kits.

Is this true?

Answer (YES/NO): YES